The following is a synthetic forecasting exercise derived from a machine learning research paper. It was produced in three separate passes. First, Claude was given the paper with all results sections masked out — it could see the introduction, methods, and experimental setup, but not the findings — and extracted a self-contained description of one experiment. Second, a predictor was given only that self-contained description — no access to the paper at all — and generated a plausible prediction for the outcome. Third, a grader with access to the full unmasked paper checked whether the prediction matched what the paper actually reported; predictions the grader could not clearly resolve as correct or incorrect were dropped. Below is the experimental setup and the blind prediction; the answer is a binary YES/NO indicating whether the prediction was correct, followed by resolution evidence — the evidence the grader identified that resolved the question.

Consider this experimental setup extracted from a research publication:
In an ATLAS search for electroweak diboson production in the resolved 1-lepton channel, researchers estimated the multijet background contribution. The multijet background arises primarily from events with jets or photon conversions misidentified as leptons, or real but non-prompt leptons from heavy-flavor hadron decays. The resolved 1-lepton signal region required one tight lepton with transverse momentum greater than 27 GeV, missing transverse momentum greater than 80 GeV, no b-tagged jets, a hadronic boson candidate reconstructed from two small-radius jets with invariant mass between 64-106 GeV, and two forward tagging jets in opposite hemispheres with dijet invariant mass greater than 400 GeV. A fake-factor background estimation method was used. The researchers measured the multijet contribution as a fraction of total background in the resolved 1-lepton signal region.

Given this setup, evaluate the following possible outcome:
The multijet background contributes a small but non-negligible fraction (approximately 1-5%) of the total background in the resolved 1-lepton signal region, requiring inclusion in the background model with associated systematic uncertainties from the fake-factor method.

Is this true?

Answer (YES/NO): NO